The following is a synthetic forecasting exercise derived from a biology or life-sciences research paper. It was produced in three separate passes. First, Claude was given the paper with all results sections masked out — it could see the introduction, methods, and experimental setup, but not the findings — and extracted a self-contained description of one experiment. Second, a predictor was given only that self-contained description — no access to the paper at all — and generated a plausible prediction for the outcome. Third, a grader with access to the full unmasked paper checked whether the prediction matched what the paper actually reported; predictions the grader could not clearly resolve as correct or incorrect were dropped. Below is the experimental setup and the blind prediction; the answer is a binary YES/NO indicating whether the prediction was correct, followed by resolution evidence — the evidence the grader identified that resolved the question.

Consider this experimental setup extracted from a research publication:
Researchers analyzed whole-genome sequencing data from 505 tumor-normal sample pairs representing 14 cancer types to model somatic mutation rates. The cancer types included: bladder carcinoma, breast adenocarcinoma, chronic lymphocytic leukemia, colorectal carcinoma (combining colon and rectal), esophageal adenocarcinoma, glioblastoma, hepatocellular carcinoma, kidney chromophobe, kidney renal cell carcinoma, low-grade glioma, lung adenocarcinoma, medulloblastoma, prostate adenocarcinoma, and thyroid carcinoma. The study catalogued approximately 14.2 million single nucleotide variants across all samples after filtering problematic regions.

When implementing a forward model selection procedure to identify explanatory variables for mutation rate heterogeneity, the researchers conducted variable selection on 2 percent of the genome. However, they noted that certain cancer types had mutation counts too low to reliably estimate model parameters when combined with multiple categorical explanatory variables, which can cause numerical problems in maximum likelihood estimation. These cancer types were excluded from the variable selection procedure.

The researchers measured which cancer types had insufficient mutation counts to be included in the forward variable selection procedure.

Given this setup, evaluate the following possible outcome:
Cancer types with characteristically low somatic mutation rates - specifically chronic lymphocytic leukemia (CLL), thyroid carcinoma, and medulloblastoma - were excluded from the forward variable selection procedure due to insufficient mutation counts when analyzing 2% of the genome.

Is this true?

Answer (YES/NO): NO